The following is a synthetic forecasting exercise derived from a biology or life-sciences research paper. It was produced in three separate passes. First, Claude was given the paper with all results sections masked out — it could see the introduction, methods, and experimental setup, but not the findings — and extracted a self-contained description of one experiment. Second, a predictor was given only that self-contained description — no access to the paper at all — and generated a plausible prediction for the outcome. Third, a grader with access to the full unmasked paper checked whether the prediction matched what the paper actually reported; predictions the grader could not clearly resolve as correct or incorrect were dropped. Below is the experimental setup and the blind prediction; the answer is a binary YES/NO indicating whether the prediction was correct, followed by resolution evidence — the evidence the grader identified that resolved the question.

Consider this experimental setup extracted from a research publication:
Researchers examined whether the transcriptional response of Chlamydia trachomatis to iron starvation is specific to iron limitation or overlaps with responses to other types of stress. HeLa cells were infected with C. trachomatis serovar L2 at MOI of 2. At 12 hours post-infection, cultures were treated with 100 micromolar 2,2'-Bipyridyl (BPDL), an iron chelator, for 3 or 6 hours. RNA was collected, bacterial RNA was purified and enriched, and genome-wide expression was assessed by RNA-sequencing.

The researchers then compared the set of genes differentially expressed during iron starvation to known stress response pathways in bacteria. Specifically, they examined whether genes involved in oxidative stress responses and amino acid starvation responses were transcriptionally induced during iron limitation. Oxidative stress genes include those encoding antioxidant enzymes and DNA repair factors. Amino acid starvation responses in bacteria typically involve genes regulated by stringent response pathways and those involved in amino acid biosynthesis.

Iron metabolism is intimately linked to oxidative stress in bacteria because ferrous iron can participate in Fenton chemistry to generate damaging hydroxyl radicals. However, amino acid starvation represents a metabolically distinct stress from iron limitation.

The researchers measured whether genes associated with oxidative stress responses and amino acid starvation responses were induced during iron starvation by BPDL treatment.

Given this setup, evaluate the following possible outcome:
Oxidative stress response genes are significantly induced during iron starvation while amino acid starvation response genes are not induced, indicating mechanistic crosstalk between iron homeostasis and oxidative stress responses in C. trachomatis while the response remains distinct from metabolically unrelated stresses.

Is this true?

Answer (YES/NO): NO